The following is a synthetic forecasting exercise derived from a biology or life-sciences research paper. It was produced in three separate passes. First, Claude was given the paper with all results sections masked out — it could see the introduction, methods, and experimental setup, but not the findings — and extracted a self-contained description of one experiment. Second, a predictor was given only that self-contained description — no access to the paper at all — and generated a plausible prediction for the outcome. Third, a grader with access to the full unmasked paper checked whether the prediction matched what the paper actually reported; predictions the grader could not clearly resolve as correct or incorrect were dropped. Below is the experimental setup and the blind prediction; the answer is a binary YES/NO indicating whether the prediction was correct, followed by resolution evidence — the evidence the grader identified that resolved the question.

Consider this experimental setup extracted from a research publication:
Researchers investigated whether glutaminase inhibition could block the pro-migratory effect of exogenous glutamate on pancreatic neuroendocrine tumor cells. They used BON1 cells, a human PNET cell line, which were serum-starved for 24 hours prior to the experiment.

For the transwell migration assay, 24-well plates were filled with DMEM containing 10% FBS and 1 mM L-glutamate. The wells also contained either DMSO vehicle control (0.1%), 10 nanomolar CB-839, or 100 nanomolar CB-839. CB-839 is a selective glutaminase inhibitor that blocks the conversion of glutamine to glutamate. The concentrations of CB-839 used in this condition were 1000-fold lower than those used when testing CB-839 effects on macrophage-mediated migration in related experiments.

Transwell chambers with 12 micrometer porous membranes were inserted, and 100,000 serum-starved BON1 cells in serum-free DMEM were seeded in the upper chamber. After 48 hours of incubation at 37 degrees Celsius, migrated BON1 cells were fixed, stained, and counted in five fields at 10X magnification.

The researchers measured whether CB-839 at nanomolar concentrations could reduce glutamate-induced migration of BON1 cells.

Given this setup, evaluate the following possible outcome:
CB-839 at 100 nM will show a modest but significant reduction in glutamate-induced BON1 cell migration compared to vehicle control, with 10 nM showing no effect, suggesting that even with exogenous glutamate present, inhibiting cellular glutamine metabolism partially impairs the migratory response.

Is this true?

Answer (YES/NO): NO